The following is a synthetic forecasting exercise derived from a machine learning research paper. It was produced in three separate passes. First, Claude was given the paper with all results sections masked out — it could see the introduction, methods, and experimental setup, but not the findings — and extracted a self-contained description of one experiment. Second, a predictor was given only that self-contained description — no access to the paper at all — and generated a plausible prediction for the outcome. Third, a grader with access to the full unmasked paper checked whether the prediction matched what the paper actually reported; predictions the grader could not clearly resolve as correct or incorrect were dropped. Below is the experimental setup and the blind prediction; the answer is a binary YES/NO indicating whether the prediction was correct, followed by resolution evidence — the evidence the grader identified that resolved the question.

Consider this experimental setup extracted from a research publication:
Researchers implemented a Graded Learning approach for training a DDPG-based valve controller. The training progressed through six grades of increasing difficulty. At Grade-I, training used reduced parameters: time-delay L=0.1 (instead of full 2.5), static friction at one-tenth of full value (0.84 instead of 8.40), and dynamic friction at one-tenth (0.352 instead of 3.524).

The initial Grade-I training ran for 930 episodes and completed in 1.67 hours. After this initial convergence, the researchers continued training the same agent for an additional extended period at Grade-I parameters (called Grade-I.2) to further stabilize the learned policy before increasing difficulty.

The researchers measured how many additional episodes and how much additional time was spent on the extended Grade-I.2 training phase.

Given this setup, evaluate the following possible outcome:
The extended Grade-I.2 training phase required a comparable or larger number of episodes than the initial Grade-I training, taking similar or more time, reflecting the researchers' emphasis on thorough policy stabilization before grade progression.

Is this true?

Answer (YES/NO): YES